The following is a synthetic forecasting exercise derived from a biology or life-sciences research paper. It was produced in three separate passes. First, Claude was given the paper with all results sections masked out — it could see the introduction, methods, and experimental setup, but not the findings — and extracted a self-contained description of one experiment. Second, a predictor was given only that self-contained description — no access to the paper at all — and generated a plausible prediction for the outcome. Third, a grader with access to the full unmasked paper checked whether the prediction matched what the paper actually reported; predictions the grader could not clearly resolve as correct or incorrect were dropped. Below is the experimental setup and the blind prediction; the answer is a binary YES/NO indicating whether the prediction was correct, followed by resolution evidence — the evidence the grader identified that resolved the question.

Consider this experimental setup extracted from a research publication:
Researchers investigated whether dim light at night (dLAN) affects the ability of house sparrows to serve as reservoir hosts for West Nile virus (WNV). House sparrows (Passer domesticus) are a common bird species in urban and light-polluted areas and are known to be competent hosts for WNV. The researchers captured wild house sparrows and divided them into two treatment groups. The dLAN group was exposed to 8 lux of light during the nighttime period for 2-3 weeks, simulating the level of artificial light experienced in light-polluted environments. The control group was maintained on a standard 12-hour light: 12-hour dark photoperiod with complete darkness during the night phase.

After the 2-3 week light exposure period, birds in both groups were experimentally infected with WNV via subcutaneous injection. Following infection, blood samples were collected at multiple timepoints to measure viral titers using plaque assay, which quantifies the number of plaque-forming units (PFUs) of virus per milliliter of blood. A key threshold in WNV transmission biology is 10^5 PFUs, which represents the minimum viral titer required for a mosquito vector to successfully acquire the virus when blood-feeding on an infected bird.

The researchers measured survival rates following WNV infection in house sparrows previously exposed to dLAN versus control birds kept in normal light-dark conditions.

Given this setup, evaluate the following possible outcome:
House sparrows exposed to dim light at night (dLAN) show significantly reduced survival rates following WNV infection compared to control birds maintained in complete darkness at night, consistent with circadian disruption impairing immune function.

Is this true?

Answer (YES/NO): NO